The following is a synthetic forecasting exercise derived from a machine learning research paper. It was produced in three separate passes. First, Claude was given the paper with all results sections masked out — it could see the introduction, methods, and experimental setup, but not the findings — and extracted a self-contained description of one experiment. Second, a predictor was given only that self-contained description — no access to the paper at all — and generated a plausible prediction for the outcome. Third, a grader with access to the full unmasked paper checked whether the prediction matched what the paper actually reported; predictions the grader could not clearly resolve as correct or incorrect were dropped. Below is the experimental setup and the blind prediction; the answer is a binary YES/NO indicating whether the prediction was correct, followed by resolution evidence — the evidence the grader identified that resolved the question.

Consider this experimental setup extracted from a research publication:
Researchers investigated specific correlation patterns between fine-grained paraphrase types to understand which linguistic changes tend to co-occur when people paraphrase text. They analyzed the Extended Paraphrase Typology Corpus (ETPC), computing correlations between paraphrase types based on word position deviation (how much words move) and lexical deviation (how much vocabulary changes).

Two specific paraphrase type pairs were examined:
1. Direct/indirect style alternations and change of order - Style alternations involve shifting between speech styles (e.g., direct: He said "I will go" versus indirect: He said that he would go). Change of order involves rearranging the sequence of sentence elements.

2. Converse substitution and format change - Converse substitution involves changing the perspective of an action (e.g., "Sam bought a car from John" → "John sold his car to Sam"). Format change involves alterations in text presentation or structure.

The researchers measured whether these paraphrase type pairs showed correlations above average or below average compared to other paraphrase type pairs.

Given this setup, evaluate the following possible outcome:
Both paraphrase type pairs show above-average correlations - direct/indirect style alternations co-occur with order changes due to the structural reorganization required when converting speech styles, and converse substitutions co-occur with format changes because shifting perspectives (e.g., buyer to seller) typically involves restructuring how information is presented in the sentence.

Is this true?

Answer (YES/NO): NO